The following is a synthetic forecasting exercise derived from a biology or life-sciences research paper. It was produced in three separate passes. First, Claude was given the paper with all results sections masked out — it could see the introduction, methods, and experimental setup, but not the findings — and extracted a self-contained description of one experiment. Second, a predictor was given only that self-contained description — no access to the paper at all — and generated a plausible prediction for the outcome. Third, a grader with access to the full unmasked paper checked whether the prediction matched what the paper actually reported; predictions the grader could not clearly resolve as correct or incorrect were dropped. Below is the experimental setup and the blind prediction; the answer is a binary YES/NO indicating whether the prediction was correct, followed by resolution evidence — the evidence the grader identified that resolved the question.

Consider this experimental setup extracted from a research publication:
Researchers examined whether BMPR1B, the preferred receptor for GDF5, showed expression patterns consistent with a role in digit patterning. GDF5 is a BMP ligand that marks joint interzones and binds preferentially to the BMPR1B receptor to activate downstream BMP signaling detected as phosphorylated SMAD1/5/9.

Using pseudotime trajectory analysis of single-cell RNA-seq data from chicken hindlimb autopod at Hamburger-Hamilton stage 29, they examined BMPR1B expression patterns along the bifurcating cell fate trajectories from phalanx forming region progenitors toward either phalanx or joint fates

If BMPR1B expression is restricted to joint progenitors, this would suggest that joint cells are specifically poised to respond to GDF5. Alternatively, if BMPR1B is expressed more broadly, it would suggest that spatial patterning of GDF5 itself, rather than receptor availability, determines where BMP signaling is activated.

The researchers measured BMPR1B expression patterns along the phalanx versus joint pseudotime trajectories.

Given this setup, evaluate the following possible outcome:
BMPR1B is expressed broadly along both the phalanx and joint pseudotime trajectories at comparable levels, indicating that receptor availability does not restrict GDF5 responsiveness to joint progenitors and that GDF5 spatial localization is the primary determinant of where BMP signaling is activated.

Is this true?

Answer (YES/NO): NO